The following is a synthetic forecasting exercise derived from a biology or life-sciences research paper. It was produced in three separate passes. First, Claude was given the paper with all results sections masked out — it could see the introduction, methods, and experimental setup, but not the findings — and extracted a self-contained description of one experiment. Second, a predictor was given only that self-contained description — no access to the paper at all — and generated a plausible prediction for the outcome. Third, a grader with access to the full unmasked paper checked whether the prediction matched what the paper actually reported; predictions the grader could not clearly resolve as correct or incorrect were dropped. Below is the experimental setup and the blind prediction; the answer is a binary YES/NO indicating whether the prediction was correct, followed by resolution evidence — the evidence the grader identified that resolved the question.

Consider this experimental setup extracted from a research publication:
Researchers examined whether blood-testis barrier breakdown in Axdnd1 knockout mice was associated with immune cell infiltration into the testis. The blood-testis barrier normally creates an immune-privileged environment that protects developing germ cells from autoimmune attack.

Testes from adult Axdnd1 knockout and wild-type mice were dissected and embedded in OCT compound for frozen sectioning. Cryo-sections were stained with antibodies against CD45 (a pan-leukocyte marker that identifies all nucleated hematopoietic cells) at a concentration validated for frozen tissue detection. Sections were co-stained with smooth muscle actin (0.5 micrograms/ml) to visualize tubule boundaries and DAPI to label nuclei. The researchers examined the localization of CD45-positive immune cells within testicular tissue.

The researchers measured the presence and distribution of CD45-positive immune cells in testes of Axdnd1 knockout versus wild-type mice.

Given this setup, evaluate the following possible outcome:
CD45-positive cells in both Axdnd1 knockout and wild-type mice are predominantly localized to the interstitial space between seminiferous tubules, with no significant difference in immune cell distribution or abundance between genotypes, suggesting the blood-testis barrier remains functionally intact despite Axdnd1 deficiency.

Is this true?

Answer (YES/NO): NO